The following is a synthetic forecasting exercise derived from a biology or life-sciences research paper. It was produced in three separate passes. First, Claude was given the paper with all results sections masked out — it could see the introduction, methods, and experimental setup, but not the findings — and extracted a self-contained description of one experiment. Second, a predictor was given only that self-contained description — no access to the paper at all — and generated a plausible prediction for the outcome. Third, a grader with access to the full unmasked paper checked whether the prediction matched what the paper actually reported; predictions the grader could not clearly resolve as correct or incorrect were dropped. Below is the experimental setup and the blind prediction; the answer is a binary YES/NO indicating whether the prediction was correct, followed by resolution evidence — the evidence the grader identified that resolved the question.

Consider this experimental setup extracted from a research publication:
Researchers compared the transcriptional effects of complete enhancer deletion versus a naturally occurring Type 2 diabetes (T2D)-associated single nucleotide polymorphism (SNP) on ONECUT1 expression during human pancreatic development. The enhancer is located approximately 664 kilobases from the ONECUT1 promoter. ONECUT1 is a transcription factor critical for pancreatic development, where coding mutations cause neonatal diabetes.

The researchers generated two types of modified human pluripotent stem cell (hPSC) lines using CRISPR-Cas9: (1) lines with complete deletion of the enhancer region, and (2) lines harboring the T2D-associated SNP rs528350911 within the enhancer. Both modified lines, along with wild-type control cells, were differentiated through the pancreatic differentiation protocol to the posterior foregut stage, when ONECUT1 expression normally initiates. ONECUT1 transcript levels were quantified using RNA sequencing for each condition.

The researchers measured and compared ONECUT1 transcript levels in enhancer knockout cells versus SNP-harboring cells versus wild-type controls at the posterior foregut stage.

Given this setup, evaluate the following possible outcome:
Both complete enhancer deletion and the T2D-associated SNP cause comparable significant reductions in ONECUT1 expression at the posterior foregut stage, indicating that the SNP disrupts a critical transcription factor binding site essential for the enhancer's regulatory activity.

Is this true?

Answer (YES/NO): NO